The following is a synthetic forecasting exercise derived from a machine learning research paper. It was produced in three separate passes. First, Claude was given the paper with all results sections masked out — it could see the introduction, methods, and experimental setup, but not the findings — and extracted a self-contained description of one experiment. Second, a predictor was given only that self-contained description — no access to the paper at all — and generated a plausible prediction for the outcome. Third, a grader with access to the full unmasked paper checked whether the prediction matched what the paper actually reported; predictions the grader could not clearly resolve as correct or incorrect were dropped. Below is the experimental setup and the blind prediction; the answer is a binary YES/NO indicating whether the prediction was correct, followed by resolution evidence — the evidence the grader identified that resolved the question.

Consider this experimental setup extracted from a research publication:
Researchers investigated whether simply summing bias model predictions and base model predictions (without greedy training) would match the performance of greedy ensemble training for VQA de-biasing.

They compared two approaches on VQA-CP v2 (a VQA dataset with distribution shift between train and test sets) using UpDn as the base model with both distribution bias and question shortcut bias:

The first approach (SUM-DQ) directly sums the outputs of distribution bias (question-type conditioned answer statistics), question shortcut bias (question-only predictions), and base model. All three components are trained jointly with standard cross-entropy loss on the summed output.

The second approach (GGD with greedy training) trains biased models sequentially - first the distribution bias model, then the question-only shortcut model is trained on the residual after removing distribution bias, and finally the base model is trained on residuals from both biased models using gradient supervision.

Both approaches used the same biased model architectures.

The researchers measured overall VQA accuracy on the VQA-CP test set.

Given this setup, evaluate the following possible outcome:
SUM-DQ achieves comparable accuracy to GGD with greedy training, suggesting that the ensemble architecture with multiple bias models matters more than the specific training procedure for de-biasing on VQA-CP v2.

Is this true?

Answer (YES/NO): NO